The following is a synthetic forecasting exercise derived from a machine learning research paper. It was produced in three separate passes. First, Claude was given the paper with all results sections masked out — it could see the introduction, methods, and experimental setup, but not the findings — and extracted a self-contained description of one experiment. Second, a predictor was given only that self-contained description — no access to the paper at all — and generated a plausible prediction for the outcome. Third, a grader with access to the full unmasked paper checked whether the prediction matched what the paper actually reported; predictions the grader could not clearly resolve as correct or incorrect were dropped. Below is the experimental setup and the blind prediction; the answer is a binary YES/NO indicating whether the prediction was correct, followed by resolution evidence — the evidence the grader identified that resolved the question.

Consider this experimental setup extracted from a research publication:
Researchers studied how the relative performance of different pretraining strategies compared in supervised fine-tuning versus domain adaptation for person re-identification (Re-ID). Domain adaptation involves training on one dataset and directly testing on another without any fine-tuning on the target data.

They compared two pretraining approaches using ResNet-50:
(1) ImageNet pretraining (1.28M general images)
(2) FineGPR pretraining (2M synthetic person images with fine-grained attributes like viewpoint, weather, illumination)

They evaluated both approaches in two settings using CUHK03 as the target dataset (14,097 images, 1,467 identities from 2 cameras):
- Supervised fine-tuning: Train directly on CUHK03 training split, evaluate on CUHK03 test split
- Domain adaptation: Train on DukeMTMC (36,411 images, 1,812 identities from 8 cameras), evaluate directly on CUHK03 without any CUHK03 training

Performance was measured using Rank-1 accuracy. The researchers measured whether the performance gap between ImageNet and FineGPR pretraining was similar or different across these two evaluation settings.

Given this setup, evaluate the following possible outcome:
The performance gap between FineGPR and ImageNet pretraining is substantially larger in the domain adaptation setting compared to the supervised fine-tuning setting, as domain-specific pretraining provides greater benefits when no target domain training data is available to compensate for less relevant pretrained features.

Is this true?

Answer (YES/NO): NO